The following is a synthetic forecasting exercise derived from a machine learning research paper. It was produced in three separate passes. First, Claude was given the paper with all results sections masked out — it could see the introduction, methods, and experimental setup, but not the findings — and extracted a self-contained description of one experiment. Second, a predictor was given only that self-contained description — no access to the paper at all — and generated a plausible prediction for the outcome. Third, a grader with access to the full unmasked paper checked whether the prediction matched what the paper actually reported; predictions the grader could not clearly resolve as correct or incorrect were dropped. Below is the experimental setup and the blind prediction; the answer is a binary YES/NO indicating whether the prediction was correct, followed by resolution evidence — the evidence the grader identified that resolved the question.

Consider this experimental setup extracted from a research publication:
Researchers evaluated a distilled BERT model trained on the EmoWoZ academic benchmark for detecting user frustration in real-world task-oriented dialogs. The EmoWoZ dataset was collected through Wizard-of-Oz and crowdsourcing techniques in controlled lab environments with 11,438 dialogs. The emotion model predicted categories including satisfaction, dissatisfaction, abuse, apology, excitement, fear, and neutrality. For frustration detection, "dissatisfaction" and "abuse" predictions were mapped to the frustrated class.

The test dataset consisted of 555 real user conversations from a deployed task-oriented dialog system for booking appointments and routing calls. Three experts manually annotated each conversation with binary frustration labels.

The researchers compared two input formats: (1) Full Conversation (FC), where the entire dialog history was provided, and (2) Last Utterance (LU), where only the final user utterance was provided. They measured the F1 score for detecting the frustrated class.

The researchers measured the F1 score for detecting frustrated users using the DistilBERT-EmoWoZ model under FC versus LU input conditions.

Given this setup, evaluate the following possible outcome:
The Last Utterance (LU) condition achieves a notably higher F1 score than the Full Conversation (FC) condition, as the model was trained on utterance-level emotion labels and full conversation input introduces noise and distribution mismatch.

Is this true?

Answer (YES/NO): YES